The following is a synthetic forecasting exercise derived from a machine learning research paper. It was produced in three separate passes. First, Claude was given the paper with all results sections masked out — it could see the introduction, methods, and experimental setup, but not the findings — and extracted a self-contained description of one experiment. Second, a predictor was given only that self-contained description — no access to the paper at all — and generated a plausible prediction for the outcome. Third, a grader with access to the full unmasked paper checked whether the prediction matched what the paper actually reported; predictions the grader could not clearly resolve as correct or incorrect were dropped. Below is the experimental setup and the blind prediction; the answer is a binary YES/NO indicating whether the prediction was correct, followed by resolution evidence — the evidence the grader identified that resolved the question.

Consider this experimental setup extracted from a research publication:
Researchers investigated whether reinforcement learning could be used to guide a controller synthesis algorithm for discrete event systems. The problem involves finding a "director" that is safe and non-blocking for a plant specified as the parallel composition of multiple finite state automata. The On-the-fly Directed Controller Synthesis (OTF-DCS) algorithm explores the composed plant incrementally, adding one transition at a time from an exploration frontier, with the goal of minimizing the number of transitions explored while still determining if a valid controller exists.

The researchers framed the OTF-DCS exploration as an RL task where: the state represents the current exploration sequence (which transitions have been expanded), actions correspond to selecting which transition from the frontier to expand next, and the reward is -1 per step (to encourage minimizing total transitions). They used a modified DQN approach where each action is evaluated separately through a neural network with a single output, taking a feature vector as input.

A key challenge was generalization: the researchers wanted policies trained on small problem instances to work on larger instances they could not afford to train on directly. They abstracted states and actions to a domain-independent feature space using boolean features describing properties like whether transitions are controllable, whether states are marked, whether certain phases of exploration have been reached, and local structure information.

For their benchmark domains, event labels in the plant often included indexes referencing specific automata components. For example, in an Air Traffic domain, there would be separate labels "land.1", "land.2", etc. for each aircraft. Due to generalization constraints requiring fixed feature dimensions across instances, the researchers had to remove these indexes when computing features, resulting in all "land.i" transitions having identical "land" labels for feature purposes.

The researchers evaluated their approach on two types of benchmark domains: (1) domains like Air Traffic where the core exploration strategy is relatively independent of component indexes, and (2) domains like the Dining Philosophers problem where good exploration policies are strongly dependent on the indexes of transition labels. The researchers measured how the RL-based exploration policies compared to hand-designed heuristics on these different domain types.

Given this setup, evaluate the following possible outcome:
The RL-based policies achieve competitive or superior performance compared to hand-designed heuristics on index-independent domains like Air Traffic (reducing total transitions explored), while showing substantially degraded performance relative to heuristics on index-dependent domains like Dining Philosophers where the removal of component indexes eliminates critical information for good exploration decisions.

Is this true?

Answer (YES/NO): YES